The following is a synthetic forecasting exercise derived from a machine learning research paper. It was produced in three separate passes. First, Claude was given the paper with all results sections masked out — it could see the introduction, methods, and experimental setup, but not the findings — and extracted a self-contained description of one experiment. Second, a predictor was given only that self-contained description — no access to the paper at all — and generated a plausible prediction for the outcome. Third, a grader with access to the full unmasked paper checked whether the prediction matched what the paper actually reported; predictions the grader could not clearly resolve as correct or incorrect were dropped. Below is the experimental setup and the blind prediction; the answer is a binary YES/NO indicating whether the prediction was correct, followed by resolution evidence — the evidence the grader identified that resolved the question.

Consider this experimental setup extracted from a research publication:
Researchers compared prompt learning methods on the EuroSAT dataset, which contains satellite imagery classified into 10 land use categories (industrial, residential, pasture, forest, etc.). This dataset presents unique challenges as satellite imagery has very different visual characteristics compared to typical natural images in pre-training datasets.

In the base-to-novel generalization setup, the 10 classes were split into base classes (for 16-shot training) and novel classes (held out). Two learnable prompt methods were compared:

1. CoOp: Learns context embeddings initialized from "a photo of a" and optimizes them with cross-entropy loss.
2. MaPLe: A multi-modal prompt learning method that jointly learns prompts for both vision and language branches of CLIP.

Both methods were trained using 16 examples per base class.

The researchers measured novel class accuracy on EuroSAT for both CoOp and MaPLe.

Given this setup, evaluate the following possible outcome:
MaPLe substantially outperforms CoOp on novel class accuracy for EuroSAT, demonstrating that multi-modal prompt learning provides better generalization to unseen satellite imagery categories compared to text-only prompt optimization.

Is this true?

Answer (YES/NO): YES